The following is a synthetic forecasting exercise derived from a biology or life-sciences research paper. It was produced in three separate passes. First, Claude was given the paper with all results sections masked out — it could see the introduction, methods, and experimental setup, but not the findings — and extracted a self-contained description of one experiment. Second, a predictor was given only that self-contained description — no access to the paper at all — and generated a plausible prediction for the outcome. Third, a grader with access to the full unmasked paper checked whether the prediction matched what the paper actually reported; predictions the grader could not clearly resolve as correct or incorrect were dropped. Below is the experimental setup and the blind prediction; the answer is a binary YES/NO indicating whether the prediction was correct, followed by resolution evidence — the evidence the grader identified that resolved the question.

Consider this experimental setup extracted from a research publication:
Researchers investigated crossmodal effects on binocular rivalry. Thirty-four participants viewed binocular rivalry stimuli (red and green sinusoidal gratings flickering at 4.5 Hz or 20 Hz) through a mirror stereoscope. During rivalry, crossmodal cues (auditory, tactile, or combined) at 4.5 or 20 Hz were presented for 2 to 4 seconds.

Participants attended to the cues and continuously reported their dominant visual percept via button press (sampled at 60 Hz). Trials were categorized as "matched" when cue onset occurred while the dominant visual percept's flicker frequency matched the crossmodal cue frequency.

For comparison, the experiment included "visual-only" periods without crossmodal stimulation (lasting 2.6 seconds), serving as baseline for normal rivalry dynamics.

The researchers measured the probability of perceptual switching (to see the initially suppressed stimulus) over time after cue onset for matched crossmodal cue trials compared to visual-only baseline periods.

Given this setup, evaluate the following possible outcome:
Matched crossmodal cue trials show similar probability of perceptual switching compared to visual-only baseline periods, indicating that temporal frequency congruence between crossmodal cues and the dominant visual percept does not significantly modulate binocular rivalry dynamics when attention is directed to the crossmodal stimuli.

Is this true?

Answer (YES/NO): NO